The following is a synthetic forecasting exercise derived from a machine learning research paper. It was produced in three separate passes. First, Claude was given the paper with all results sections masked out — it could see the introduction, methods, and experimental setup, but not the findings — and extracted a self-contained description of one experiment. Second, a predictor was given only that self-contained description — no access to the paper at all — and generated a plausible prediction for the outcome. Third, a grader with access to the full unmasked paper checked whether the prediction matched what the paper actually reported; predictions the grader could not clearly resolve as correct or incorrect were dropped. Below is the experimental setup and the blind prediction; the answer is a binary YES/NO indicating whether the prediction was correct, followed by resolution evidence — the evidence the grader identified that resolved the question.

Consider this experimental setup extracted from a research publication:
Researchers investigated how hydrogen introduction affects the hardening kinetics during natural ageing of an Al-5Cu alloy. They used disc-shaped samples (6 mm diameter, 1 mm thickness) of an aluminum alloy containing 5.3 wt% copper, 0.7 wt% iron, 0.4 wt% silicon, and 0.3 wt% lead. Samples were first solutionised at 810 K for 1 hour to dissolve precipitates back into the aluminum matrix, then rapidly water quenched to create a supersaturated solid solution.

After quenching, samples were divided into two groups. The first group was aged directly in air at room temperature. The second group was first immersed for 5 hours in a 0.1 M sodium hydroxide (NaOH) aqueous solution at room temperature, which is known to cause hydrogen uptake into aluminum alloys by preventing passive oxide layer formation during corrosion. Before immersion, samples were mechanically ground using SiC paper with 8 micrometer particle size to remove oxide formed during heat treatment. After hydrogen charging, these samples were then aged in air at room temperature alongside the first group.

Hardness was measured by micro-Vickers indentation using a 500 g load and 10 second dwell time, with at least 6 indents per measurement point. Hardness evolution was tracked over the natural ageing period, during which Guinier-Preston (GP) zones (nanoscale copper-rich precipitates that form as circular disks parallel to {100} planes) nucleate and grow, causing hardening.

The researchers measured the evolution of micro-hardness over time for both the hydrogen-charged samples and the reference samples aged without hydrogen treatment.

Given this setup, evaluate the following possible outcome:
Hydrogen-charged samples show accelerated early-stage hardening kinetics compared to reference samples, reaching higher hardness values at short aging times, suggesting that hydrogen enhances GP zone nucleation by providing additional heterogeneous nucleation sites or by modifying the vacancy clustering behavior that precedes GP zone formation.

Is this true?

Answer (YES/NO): NO